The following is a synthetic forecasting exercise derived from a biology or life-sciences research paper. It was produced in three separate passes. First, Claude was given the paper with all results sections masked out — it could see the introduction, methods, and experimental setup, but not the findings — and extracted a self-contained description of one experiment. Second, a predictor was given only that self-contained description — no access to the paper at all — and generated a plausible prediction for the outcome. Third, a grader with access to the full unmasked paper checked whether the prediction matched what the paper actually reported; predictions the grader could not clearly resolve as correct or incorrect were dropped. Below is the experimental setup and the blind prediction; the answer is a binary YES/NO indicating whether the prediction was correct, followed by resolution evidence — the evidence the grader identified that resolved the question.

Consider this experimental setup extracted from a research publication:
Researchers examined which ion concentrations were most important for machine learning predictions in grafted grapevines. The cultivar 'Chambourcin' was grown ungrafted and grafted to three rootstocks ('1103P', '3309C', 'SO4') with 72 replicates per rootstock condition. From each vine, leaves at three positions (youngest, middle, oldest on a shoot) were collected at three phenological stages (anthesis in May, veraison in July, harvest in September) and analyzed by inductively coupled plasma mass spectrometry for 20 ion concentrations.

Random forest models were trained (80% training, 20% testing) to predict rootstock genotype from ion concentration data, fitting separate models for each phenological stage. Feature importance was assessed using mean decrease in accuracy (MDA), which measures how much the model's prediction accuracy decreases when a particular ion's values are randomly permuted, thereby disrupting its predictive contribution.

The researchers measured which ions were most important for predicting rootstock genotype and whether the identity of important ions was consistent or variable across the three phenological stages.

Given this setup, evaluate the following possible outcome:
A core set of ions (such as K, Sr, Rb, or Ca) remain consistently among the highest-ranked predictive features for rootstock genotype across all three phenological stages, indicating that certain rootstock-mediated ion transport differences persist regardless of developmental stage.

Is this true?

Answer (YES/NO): NO